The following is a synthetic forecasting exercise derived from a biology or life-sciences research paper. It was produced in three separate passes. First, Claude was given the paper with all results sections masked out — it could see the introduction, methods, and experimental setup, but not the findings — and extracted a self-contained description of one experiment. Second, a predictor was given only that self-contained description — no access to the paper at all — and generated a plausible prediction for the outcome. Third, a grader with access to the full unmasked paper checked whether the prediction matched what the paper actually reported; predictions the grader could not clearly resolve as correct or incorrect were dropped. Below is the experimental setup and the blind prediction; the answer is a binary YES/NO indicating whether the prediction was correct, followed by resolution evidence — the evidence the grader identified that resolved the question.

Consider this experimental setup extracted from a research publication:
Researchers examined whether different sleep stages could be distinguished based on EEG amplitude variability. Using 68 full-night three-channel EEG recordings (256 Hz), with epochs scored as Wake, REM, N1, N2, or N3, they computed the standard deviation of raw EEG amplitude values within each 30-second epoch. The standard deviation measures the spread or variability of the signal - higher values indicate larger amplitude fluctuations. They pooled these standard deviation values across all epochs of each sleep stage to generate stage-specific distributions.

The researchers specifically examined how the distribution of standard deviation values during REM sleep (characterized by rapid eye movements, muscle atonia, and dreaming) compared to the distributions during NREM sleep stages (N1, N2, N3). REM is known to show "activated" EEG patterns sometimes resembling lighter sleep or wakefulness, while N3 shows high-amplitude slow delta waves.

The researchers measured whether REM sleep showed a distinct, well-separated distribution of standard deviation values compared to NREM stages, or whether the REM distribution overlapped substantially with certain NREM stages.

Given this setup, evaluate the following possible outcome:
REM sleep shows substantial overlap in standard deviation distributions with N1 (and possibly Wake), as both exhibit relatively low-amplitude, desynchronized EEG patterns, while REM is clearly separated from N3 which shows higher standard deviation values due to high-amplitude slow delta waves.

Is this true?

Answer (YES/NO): NO